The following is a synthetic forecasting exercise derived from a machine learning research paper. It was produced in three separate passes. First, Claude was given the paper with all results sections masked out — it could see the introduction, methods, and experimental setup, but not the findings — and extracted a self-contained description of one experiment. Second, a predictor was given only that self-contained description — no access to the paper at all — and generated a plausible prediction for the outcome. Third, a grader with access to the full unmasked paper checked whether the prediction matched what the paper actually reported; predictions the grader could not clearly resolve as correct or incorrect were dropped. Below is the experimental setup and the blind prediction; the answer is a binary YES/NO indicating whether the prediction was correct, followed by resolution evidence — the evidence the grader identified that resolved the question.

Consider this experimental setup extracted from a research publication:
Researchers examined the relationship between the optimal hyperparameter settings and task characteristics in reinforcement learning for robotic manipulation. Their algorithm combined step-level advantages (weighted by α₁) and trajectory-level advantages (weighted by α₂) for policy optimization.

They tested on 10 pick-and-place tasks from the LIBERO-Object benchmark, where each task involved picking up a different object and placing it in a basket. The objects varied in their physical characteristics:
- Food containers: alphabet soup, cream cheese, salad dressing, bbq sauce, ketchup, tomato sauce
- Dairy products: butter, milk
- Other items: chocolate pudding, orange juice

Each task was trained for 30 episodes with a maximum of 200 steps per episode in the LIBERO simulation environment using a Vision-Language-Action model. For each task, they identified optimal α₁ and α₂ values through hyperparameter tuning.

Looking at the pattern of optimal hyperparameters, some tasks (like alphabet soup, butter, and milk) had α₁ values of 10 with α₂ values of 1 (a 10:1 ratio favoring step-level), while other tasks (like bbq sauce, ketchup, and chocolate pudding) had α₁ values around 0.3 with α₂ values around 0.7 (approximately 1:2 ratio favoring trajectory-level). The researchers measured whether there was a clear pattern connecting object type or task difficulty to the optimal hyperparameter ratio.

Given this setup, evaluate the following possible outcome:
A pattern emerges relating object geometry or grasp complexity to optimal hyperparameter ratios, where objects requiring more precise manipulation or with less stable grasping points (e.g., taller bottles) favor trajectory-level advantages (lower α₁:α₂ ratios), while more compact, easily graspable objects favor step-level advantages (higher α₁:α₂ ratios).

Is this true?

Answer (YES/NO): NO